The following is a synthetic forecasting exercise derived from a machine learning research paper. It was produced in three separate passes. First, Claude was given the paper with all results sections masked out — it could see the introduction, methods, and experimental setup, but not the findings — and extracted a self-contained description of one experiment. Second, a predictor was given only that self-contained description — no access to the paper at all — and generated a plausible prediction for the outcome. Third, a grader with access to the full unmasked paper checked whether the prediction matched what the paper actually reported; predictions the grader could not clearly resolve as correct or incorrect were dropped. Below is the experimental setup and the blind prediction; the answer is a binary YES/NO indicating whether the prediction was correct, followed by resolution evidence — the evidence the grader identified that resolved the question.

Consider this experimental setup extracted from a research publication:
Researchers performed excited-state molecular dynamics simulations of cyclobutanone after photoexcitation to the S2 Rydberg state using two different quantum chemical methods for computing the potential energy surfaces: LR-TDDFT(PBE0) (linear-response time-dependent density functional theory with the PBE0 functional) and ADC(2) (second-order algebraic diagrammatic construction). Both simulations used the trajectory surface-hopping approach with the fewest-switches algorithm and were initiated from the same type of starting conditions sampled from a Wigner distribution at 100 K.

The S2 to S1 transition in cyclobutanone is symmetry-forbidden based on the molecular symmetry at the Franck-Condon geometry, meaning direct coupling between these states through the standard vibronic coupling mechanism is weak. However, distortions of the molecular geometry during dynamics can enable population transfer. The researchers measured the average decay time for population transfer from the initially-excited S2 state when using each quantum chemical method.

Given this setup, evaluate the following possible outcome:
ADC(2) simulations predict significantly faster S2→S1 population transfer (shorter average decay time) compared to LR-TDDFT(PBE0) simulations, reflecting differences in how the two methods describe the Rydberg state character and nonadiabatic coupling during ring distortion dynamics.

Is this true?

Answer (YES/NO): NO